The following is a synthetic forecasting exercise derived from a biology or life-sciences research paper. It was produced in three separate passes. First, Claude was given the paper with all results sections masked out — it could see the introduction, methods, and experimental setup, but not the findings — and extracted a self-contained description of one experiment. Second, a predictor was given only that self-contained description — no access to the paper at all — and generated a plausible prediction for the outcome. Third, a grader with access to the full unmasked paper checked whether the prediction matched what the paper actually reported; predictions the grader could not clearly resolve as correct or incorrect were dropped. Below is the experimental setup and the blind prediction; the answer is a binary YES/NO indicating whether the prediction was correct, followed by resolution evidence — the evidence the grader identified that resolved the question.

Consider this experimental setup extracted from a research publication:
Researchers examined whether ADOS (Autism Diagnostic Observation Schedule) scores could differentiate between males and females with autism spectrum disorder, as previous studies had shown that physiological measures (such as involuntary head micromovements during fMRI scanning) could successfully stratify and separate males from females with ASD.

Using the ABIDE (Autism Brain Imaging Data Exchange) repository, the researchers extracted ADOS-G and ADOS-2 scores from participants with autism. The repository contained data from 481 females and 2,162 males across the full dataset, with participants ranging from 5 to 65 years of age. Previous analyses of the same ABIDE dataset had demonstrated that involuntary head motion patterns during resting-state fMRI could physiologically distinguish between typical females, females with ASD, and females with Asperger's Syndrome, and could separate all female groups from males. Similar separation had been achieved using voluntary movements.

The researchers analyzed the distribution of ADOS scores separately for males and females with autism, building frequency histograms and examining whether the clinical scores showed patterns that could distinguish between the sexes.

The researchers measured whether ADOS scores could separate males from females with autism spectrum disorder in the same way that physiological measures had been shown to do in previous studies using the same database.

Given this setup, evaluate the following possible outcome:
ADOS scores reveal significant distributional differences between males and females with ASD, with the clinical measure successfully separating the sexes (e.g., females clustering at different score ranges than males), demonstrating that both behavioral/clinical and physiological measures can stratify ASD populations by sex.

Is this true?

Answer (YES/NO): NO